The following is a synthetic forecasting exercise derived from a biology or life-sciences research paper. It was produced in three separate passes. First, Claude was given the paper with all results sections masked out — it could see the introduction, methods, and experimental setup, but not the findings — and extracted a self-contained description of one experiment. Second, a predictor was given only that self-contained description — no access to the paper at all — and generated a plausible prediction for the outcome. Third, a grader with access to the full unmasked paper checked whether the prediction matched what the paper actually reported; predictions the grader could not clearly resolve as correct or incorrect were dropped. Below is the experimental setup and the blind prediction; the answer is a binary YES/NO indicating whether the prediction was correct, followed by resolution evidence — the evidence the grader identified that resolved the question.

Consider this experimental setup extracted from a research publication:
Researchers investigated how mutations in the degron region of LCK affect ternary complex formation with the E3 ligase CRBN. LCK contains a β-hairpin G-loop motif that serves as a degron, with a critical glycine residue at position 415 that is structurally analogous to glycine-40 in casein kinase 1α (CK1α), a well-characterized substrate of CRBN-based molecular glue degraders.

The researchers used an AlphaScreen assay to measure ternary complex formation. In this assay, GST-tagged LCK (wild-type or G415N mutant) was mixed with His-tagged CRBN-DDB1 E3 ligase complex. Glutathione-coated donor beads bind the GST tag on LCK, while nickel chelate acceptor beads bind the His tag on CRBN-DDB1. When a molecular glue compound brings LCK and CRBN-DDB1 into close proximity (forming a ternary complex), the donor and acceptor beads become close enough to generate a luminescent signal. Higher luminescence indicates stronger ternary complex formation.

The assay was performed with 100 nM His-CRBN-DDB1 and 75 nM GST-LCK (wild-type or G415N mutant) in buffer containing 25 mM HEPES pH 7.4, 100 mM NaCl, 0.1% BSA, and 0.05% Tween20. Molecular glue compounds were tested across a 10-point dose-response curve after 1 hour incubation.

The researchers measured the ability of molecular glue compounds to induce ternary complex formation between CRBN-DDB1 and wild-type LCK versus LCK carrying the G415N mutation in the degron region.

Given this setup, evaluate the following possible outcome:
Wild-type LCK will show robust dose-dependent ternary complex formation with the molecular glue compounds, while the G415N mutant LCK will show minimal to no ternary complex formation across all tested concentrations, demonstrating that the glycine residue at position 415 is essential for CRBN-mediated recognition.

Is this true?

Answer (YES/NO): YES